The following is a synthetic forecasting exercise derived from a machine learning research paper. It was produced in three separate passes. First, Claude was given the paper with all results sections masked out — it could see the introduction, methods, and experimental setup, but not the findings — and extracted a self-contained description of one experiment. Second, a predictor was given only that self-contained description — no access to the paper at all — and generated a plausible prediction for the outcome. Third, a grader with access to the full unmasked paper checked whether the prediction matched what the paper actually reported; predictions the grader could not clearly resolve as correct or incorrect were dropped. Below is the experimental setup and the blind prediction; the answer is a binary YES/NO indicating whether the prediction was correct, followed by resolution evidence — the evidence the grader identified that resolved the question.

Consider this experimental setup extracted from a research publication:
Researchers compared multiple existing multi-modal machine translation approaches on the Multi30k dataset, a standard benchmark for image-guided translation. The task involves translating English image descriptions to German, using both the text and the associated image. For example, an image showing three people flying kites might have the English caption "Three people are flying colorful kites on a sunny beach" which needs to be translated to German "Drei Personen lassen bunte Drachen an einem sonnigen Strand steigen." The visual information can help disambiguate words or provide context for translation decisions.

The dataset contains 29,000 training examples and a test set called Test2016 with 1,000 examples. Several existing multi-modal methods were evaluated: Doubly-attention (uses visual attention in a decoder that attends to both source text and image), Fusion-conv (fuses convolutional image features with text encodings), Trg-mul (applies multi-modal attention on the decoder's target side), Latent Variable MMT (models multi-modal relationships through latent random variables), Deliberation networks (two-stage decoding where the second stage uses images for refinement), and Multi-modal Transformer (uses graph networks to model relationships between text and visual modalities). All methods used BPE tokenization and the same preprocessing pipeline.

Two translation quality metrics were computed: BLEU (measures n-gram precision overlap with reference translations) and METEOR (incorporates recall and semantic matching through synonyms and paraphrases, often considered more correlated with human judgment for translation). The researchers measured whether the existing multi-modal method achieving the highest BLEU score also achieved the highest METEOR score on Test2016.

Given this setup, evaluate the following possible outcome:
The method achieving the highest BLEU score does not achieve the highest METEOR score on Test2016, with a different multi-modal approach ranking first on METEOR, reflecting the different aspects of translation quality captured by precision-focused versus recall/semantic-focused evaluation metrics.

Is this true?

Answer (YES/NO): YES